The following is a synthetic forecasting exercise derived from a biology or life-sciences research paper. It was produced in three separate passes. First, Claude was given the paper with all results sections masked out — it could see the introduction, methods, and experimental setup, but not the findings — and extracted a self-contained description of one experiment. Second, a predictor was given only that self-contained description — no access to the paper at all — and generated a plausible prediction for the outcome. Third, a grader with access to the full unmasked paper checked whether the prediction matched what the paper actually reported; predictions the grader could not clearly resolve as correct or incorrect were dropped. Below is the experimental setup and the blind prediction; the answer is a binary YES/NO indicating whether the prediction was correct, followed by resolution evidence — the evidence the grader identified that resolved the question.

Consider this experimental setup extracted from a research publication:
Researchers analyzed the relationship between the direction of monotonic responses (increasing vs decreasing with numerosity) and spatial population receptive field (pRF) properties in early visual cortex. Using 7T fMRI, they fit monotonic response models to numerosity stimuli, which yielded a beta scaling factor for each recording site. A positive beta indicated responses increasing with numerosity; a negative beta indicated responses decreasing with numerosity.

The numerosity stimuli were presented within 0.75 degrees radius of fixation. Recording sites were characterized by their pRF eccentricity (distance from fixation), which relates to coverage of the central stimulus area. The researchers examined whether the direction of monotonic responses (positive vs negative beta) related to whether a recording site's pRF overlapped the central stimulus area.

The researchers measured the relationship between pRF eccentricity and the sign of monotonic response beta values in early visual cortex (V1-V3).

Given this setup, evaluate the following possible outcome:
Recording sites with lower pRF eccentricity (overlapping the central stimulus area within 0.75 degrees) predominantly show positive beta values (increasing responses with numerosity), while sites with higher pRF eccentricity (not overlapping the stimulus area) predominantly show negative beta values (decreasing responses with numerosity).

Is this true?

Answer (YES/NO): NO